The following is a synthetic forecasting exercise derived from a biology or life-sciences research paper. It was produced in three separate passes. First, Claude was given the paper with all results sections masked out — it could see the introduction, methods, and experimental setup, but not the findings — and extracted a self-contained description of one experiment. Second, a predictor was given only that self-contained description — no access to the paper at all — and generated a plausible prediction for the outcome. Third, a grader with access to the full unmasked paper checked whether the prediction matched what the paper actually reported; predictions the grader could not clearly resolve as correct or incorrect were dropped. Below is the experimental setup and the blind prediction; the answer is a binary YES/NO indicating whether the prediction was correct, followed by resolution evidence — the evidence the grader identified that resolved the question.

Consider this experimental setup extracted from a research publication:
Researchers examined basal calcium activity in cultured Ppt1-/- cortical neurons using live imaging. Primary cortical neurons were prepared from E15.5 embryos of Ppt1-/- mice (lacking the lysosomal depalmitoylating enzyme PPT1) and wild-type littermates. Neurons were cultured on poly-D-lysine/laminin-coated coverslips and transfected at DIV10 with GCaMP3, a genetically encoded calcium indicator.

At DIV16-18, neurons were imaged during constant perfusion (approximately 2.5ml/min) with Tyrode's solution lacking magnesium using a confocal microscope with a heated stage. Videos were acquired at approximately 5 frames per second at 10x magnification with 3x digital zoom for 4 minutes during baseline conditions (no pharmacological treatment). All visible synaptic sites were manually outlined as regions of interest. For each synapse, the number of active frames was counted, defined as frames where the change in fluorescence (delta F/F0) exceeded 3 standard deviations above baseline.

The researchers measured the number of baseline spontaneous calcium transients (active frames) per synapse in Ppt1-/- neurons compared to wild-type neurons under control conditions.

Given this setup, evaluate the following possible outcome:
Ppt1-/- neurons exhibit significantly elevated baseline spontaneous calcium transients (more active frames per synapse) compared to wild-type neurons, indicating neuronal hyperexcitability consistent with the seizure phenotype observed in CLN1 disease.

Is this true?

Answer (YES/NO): NO